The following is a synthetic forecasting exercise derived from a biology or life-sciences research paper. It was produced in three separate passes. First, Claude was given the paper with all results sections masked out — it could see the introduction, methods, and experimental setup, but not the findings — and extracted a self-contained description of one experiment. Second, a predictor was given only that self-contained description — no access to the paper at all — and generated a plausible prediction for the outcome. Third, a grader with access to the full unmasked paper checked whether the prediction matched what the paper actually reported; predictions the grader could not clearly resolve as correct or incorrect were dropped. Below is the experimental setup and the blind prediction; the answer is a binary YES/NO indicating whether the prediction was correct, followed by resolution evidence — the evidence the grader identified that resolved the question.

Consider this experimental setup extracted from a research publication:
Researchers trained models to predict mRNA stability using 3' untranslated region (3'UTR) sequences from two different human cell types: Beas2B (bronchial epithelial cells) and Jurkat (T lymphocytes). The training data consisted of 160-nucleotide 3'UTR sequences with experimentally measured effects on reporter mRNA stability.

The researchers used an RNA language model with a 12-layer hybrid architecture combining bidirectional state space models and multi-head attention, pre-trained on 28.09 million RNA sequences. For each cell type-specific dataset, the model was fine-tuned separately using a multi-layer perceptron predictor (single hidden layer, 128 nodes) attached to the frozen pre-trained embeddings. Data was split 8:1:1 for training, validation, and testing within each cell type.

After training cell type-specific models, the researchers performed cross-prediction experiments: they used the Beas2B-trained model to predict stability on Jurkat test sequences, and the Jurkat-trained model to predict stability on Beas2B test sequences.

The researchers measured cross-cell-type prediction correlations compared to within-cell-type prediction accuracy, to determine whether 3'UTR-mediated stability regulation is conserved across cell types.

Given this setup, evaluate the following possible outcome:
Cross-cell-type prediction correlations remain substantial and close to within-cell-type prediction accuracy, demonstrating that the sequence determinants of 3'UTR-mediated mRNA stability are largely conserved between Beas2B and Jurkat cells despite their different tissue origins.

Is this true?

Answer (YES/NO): NO